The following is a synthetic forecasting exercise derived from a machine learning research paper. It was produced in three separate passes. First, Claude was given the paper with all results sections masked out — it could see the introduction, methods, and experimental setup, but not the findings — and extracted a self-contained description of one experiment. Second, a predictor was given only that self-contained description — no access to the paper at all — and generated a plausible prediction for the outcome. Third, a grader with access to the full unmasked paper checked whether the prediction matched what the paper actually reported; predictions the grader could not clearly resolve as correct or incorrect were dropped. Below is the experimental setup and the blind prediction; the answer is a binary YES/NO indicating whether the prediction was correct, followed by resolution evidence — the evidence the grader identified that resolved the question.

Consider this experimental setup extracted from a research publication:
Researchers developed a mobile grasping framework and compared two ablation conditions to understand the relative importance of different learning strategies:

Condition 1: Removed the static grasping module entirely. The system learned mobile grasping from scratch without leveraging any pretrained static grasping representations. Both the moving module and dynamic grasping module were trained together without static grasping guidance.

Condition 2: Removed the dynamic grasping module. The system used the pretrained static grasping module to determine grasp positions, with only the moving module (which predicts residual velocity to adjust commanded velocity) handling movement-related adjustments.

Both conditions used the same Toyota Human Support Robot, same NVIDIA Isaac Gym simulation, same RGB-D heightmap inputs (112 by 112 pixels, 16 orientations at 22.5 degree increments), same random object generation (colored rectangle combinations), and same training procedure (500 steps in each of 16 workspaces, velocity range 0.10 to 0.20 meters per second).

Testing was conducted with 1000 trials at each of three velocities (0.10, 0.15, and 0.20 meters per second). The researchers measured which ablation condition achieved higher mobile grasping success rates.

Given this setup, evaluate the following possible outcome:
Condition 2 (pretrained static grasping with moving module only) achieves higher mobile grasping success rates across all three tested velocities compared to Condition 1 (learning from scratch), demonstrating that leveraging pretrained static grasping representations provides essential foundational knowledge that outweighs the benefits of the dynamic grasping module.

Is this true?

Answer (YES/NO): NO